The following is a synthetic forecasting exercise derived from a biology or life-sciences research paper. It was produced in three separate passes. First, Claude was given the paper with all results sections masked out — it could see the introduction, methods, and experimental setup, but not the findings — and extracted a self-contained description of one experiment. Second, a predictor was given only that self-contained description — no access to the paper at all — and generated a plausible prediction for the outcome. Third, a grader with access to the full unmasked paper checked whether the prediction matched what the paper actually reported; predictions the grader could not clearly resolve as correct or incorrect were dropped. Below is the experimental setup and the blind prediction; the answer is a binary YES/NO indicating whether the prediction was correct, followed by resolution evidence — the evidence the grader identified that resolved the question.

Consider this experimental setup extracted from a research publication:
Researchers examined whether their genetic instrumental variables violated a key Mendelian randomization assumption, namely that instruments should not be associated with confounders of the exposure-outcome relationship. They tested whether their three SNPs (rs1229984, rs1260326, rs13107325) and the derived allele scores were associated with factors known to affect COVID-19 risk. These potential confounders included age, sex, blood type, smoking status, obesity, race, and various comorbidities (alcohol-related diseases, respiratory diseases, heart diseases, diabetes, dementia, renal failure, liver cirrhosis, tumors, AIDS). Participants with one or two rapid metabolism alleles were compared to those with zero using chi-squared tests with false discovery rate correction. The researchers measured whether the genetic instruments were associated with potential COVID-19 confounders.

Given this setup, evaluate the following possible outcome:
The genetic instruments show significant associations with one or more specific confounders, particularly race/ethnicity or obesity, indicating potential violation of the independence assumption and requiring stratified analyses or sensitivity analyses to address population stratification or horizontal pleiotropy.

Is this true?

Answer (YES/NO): YES